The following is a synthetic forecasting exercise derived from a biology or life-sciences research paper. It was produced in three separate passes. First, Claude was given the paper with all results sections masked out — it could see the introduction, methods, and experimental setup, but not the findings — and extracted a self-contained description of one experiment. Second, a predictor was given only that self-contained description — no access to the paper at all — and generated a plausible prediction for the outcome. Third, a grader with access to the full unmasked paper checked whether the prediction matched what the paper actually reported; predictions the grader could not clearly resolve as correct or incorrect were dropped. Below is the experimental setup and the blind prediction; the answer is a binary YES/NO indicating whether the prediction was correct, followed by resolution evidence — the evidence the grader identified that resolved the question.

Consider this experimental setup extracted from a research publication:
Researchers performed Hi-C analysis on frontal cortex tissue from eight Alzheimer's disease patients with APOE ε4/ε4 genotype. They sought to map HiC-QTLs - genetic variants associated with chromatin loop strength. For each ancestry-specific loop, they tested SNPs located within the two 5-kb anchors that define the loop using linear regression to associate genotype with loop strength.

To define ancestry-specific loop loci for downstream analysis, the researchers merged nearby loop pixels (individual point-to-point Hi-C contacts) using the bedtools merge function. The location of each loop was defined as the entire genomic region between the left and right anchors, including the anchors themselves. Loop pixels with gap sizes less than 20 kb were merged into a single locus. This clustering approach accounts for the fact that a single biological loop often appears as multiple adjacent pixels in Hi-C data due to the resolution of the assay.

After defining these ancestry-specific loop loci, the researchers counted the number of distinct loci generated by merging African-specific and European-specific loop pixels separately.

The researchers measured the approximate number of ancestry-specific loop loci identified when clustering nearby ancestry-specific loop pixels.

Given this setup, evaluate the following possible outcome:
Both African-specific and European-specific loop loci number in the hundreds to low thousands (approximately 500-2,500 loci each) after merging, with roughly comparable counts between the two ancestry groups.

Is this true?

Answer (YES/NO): NO